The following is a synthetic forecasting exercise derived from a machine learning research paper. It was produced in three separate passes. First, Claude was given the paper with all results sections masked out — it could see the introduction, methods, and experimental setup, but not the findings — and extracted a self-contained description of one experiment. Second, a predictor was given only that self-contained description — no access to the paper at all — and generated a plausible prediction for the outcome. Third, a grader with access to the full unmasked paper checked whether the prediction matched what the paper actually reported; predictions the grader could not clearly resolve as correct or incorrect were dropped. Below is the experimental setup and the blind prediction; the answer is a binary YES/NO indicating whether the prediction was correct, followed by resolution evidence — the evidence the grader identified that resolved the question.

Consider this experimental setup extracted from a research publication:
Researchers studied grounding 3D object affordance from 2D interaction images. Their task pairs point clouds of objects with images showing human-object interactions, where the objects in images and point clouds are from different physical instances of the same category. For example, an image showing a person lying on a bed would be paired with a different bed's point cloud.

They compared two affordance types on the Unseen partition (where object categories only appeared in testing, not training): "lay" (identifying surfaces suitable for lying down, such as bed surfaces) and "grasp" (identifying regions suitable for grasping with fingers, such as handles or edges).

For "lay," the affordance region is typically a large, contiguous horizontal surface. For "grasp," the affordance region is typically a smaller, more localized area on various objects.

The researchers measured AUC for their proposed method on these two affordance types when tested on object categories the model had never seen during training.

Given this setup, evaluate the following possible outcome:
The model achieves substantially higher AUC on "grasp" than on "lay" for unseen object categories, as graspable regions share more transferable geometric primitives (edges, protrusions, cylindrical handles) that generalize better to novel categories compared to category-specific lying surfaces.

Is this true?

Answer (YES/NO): NO